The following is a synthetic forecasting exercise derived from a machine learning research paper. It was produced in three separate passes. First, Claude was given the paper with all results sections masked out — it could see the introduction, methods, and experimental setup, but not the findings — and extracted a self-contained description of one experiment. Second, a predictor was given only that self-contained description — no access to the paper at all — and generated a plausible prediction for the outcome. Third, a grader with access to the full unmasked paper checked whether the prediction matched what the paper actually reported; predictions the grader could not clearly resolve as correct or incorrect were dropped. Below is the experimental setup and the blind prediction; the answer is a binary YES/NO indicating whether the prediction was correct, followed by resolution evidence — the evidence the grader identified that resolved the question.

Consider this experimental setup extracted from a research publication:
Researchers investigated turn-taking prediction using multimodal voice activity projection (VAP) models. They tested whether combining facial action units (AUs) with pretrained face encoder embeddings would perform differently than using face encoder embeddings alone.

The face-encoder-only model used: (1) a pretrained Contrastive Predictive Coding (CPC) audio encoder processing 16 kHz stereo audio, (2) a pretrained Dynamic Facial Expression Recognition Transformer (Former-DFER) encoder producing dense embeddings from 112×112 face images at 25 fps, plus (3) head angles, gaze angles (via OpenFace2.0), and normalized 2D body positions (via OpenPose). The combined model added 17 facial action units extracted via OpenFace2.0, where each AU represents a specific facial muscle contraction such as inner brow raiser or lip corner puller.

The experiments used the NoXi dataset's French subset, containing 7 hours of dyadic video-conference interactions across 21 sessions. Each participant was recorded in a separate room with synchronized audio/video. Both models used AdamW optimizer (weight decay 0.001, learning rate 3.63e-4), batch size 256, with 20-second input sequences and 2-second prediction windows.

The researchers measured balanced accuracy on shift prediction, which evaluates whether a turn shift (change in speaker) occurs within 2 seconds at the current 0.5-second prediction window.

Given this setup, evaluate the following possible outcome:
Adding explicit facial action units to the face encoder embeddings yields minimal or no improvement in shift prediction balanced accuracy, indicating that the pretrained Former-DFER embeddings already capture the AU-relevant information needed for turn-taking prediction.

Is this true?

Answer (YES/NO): NO